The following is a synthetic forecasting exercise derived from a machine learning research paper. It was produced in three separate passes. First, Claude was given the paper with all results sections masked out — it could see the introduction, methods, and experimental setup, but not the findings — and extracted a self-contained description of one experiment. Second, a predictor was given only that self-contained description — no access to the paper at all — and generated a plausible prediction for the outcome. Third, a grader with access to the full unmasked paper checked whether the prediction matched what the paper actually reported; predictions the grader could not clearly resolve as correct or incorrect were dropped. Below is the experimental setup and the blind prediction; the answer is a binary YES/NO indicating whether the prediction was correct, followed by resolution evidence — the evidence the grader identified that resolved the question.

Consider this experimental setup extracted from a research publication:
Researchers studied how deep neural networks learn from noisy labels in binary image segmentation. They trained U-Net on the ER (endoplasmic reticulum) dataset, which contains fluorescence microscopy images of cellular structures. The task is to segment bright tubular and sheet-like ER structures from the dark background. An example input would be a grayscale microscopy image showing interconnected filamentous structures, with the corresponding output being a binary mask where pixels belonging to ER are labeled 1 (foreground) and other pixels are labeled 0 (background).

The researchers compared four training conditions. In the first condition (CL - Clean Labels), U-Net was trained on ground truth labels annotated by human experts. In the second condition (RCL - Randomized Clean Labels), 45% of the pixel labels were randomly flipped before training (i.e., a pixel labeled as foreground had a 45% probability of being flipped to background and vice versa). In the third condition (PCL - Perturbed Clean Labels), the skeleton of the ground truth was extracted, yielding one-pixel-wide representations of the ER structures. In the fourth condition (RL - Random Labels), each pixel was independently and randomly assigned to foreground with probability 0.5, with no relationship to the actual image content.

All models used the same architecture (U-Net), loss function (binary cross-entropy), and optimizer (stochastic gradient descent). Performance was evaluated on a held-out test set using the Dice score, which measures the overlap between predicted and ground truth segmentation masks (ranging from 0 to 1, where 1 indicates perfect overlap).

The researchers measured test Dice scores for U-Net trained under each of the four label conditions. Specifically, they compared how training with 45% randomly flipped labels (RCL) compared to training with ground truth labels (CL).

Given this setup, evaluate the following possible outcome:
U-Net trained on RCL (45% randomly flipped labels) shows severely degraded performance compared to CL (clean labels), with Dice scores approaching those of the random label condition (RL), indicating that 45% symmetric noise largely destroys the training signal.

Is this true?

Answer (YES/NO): NO